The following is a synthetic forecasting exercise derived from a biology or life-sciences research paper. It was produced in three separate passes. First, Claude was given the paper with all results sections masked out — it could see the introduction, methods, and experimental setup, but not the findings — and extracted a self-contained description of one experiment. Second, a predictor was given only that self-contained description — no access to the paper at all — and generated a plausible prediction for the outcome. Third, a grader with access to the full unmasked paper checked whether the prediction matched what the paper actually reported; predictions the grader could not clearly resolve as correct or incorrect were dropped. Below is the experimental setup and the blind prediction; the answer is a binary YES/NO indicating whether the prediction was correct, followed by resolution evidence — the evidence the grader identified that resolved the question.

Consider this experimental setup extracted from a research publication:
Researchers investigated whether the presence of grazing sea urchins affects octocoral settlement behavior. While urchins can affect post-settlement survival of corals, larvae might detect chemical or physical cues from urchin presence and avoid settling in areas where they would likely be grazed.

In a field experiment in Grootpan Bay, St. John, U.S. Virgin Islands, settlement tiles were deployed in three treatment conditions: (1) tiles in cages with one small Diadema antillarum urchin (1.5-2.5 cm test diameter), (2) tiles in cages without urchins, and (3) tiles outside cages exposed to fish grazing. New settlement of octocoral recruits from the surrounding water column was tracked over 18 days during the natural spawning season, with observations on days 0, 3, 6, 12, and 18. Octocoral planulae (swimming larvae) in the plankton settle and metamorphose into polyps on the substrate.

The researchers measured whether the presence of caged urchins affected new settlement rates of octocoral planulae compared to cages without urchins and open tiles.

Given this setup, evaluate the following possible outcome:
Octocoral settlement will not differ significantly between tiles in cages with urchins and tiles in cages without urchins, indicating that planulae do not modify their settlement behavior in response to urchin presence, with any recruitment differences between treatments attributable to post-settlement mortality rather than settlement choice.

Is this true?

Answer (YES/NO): YES